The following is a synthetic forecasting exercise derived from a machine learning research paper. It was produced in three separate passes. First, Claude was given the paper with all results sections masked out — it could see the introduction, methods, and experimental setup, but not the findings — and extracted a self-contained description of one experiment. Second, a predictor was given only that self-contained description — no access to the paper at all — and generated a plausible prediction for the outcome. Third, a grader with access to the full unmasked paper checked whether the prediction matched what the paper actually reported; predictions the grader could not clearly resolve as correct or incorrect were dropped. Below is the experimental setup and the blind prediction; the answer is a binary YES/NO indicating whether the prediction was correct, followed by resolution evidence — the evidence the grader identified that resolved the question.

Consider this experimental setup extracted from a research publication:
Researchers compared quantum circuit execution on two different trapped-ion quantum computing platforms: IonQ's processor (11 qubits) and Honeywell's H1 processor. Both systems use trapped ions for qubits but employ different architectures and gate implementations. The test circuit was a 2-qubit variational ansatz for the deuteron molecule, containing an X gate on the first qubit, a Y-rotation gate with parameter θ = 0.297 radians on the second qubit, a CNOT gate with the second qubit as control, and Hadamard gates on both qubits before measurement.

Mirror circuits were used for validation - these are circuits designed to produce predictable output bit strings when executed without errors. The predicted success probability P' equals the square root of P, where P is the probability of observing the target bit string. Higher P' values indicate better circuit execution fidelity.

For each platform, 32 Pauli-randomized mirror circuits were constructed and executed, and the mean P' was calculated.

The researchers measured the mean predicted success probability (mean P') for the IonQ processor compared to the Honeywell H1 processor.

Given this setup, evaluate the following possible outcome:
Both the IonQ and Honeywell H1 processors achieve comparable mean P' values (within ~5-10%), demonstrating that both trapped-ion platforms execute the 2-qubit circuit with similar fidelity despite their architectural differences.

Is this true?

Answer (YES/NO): NO